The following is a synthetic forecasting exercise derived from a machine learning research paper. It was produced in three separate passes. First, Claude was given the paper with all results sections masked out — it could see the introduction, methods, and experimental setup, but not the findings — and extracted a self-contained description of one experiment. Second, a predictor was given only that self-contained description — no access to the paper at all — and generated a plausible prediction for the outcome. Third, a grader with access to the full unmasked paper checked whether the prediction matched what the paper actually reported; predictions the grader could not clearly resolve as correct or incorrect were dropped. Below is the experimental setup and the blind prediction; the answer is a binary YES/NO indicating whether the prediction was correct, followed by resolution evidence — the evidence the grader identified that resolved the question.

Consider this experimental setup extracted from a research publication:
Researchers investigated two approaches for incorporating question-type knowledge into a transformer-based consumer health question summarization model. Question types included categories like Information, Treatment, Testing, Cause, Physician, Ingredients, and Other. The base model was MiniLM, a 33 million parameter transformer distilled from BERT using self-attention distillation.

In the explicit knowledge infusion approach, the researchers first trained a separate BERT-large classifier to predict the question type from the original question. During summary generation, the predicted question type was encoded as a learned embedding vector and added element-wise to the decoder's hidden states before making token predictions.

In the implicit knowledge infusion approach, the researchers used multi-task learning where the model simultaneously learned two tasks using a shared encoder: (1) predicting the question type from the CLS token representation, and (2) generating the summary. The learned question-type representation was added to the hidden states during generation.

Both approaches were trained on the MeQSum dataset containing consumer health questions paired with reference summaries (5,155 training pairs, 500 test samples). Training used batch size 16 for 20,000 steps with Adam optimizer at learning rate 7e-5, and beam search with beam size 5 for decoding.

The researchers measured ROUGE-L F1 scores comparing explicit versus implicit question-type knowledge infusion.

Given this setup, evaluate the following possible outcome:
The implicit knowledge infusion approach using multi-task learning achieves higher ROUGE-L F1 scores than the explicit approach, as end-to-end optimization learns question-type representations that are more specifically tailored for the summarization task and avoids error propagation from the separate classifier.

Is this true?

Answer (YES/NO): NO